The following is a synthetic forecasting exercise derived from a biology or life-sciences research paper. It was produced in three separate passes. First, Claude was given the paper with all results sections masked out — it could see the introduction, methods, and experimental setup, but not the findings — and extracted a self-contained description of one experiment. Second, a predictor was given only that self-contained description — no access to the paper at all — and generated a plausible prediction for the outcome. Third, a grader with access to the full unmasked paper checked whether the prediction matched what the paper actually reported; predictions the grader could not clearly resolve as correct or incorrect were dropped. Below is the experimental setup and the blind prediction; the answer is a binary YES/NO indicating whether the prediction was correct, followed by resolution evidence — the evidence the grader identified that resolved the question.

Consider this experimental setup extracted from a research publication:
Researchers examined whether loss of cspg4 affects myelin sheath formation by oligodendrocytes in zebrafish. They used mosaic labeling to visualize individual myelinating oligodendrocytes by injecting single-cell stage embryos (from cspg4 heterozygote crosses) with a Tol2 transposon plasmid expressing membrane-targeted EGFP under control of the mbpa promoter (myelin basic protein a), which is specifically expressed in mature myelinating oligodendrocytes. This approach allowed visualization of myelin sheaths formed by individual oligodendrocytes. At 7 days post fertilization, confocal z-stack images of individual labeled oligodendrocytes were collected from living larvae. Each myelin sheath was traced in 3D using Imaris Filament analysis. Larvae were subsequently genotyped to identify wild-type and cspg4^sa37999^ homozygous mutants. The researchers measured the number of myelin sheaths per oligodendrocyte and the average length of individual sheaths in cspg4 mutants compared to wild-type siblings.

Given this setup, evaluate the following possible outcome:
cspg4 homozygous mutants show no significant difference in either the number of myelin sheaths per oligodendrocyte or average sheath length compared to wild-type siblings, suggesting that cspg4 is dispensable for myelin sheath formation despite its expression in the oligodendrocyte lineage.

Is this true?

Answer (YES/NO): YES